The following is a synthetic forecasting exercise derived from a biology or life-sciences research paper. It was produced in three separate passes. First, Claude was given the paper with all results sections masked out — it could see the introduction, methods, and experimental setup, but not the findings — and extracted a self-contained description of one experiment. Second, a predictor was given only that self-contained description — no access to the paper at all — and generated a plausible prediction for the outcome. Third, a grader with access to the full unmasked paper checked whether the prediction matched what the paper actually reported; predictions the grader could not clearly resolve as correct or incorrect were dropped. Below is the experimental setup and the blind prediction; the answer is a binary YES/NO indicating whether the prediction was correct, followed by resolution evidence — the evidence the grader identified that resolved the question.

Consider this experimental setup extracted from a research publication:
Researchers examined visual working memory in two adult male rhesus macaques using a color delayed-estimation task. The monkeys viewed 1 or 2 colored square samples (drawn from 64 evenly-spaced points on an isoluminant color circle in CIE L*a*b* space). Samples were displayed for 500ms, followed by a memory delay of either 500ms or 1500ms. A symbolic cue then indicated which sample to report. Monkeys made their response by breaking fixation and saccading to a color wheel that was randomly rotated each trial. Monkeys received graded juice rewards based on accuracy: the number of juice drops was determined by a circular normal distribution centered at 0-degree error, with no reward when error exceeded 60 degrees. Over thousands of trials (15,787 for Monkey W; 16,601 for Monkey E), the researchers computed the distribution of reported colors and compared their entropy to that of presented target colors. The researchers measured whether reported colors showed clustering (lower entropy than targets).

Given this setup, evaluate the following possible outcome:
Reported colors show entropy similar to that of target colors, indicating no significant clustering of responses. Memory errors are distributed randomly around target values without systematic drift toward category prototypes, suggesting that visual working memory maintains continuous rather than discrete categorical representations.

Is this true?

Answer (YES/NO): NO